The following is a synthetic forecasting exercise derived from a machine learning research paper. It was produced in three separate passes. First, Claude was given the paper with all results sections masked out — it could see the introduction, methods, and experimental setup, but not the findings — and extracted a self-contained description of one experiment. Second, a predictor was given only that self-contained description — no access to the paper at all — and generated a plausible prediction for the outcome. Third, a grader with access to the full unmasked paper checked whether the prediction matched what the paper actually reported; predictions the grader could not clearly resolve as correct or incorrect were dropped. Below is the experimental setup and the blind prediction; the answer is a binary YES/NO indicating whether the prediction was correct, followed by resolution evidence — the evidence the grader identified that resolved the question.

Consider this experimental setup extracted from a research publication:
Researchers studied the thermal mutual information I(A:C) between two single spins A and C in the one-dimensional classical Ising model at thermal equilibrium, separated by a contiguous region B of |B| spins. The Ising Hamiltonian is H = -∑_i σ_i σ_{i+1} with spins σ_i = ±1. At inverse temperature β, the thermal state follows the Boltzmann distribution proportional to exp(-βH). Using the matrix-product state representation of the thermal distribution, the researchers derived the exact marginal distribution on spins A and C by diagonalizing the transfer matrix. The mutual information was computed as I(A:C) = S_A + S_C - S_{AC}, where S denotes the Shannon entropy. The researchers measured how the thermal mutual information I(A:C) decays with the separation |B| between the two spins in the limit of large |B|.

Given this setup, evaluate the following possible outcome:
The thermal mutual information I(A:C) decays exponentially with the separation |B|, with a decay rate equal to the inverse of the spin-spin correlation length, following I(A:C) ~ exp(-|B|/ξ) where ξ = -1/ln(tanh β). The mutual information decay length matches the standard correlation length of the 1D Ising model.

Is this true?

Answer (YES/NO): NO